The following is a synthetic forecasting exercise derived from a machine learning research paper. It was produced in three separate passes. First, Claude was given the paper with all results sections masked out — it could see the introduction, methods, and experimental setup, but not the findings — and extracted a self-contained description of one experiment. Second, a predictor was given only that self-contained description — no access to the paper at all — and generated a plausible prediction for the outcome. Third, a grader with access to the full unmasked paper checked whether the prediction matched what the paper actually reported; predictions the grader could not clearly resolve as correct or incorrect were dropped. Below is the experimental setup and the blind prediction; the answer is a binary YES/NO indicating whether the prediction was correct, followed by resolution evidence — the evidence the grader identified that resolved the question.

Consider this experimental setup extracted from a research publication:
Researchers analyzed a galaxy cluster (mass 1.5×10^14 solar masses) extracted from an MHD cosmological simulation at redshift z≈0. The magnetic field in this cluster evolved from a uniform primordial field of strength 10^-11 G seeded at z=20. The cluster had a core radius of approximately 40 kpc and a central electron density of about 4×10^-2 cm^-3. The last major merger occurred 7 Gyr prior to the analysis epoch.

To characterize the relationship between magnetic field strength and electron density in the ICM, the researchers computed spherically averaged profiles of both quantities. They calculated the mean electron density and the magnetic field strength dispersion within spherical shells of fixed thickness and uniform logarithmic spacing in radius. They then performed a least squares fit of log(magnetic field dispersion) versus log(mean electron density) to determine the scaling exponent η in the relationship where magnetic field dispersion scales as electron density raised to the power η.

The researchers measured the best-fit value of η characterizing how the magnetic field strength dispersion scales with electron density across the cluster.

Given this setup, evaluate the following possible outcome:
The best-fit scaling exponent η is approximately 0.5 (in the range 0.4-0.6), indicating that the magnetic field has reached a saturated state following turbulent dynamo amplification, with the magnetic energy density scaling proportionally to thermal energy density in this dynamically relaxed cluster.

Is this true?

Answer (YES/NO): YES